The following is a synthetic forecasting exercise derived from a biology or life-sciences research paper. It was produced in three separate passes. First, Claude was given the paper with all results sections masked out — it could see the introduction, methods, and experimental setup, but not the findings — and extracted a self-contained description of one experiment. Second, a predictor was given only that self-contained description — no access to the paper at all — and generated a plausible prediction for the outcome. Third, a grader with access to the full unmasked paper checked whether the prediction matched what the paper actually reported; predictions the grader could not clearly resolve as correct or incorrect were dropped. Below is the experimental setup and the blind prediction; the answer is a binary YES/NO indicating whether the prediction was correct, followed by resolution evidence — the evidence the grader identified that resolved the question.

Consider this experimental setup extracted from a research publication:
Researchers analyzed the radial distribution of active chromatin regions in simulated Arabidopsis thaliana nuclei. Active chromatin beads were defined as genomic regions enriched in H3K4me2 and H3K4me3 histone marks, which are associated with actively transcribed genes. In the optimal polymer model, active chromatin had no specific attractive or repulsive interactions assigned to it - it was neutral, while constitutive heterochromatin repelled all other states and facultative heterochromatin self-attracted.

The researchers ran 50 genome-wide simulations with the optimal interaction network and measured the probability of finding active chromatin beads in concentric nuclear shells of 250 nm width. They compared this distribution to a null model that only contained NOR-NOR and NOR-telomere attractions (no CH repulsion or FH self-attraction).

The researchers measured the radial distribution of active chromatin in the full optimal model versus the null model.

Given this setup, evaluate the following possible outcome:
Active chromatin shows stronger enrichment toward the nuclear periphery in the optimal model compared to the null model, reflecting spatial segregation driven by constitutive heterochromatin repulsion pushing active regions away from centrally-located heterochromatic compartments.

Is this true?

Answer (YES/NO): NO